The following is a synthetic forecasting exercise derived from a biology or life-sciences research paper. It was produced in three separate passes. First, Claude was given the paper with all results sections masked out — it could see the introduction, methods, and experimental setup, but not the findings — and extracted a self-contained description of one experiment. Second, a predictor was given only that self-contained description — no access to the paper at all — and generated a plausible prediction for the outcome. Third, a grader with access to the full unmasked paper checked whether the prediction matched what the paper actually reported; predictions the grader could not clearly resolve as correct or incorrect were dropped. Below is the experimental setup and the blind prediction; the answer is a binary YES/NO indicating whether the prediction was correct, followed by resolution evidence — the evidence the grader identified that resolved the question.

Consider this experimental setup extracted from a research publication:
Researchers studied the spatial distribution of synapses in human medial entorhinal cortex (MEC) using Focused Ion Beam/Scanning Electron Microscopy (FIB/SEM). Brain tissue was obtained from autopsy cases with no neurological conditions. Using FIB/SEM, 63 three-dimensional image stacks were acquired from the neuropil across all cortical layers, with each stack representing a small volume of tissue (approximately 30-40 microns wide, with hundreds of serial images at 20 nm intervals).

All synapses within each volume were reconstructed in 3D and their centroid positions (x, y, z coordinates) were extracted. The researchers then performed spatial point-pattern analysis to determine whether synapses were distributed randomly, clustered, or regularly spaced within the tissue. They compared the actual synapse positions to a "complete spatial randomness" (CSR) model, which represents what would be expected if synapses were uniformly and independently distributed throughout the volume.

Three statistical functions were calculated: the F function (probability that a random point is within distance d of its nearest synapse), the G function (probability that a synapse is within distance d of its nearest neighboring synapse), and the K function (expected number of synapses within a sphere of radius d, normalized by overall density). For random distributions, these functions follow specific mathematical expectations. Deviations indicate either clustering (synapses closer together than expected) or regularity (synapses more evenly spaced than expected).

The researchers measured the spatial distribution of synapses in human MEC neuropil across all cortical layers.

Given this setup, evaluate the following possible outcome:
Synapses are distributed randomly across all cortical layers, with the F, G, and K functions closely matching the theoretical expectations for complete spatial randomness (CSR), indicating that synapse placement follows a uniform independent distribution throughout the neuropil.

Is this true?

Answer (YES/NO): NO